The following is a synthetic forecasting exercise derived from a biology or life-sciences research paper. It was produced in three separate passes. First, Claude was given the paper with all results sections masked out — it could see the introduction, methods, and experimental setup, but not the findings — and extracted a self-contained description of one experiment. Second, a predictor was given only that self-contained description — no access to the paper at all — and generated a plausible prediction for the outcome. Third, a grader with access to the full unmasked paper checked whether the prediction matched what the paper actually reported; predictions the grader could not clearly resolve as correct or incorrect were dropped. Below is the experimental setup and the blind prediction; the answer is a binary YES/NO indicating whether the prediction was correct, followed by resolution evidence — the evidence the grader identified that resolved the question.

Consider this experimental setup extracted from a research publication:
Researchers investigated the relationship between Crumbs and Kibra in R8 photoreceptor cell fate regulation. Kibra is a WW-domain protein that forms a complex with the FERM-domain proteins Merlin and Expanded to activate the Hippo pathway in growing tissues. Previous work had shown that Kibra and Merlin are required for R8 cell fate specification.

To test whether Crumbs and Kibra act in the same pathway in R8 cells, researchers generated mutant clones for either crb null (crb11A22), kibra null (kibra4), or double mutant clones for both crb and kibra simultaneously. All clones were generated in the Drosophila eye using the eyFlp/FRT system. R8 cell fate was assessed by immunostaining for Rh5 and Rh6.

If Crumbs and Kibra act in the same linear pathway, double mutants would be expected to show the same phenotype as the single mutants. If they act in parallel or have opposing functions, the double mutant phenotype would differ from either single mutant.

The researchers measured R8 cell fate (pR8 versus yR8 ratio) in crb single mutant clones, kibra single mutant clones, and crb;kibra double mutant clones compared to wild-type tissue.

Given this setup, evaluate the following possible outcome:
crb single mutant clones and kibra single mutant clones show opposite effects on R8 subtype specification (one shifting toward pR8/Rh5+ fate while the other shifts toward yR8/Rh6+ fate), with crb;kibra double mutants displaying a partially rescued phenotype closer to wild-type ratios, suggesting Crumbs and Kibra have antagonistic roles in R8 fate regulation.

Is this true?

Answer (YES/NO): NO